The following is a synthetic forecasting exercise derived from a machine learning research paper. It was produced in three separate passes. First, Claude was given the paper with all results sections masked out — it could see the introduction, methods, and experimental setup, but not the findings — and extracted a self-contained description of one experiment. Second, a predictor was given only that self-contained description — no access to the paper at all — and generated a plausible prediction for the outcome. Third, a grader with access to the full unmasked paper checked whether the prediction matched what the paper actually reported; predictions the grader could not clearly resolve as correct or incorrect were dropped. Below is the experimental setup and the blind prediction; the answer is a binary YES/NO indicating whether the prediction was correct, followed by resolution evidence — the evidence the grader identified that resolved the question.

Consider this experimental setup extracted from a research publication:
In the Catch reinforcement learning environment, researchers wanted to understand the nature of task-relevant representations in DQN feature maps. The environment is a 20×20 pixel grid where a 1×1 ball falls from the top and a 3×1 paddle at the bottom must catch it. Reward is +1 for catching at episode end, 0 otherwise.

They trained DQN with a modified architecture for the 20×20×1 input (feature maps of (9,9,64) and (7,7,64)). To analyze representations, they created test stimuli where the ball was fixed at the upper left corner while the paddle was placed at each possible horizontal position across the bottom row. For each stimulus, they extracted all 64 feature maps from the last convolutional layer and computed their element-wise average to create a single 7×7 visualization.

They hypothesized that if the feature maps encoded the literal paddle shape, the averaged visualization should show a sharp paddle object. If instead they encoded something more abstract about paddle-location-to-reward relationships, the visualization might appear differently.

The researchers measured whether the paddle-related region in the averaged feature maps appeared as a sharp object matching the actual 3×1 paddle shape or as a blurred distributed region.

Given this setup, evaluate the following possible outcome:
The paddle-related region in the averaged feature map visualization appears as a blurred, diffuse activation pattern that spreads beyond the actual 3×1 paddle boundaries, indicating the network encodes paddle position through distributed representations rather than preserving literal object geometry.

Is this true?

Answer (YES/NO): YES